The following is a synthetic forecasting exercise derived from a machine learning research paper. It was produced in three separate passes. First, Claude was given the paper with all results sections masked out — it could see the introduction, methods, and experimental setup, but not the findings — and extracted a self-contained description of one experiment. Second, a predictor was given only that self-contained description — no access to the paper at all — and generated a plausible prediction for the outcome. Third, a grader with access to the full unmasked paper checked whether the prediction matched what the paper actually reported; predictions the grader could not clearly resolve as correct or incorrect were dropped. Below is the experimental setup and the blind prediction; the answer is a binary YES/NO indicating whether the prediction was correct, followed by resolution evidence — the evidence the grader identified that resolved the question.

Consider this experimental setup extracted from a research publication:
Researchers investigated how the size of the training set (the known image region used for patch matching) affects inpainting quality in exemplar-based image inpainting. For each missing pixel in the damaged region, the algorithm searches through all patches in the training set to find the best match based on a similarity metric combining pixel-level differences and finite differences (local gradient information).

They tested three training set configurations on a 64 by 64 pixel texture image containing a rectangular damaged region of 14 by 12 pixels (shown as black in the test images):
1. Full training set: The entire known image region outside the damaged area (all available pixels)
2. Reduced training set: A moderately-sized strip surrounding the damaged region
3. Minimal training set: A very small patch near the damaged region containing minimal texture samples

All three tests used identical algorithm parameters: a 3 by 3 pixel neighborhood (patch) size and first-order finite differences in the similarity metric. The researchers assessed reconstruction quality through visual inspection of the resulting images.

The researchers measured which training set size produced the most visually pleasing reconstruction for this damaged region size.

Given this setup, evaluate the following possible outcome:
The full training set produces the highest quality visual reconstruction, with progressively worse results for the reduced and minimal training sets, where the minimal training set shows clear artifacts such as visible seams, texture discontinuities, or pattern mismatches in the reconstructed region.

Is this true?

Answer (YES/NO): NO